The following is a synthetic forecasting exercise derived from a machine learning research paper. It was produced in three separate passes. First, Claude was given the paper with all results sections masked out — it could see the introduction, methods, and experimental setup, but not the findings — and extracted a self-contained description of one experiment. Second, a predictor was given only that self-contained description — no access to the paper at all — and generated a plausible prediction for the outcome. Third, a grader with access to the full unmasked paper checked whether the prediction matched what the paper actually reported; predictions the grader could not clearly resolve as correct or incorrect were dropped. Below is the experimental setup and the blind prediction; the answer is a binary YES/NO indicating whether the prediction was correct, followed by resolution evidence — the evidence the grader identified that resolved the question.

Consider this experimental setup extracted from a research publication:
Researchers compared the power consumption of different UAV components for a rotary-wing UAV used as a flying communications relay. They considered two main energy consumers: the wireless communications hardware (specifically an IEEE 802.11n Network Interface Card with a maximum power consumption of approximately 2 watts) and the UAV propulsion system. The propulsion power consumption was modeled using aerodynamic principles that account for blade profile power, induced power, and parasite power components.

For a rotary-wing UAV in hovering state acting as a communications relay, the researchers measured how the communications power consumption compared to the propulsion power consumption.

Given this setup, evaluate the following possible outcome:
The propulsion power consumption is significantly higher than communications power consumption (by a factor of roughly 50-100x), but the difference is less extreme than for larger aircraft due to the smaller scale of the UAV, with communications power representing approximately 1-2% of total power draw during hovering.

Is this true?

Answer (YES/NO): YES